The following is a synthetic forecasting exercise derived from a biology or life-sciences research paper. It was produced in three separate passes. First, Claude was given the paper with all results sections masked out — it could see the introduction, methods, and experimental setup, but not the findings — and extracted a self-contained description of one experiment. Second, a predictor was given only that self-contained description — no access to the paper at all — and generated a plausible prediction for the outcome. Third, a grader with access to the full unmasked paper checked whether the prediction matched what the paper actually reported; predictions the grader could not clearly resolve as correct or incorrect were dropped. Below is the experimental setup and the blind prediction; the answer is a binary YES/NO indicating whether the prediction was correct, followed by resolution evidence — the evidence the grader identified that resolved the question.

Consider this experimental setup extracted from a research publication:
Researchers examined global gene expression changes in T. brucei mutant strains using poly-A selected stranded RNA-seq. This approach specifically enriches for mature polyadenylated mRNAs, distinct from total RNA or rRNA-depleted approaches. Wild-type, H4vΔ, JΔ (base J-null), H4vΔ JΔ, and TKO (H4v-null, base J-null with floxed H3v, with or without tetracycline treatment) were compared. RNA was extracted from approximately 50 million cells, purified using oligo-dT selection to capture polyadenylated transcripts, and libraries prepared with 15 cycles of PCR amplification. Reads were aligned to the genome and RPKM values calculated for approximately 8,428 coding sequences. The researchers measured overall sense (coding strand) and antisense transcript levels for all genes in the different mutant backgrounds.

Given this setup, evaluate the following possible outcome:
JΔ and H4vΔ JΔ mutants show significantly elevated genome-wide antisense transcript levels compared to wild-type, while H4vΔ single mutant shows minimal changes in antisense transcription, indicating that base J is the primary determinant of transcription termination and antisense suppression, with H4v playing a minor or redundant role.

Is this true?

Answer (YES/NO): NO